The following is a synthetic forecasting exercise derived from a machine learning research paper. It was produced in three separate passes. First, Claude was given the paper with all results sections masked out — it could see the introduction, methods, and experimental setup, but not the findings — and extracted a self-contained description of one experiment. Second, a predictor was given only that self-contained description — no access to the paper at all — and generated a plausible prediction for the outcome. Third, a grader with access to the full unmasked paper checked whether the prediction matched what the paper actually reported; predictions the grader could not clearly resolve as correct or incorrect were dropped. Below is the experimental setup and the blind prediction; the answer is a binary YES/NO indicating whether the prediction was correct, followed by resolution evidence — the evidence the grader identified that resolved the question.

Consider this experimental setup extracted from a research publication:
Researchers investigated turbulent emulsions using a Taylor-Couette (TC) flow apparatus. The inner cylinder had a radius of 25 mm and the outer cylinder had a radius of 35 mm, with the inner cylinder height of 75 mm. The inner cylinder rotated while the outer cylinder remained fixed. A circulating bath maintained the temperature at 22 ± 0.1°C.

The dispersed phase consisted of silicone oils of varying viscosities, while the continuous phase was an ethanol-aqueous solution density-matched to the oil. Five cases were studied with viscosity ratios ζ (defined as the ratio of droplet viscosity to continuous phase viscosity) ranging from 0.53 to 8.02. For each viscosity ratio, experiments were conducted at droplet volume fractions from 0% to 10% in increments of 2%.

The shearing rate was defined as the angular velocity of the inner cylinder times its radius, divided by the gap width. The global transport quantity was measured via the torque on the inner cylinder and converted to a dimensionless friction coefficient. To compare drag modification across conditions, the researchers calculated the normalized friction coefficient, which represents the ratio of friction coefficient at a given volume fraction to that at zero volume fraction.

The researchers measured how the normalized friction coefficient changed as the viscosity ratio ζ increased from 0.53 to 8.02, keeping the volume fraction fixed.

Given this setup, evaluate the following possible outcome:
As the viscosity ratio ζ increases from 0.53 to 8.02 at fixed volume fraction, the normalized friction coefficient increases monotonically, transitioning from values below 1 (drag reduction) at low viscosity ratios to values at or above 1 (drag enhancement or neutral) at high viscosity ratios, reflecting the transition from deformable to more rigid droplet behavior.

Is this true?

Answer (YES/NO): NO